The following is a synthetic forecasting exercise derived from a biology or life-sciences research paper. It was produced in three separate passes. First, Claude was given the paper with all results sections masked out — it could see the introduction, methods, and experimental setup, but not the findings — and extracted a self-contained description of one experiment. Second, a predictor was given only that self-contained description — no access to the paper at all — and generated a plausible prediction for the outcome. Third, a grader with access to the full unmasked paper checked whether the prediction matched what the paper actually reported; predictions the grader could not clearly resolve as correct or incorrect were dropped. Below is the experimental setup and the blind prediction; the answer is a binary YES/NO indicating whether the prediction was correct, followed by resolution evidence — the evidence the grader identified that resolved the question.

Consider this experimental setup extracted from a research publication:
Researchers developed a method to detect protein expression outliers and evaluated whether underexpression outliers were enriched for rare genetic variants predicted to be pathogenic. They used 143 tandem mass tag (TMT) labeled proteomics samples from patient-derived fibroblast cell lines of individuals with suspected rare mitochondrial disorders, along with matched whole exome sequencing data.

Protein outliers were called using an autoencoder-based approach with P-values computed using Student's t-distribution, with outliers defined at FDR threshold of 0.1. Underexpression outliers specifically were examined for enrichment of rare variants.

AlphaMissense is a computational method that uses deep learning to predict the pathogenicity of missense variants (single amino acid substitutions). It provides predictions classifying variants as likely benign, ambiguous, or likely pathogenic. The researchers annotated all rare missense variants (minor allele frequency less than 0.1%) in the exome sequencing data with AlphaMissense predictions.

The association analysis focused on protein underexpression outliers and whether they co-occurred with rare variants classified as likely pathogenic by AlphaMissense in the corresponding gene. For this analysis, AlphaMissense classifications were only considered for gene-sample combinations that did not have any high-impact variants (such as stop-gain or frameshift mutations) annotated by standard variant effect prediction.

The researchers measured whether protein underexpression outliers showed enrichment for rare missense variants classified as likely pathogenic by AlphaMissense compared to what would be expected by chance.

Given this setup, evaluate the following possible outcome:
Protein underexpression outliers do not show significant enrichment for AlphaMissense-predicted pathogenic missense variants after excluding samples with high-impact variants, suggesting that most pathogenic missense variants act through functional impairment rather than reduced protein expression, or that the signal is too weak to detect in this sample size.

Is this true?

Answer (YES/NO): NO